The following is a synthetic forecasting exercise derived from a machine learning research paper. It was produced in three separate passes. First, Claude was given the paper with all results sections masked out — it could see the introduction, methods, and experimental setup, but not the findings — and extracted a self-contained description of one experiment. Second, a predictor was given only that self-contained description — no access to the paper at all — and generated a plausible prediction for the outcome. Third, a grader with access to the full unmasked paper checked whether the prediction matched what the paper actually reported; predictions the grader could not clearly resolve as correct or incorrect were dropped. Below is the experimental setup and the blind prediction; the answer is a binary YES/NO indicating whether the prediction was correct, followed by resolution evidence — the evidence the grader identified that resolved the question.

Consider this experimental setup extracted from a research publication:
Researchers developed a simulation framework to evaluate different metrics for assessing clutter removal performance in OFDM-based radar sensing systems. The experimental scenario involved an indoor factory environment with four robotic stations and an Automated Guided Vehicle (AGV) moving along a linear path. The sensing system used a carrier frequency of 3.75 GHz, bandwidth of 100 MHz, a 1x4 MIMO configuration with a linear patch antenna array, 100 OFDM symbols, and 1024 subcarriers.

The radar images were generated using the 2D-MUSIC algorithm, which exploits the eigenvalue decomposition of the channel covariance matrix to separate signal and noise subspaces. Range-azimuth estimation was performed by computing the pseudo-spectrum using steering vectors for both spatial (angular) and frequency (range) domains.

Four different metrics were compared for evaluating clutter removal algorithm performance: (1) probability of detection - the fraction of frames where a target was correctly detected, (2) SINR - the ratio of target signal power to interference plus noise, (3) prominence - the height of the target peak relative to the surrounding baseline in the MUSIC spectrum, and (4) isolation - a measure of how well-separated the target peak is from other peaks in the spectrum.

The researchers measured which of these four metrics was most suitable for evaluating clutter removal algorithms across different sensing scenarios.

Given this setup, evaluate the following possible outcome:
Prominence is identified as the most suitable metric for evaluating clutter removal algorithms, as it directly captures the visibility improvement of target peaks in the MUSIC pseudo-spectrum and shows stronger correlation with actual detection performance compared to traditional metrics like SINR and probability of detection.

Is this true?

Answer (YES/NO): YES